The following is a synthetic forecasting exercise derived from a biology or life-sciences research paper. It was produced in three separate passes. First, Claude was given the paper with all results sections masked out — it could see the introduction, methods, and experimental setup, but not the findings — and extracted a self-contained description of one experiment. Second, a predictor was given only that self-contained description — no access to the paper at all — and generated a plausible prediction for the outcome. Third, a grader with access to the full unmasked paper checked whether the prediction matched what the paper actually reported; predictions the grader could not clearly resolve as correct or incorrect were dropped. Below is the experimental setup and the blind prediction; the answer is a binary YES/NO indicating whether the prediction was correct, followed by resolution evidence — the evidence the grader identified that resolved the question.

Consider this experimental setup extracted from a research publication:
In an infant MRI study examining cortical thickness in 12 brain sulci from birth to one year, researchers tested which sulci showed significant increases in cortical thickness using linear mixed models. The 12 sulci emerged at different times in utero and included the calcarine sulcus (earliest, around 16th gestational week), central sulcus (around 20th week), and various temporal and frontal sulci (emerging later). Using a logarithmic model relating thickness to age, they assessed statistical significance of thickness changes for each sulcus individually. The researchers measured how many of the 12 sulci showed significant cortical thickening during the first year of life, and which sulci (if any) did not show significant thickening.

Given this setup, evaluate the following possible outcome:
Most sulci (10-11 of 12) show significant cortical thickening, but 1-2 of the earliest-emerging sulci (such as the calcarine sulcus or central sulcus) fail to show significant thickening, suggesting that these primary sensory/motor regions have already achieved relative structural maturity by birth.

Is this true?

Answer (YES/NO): YES